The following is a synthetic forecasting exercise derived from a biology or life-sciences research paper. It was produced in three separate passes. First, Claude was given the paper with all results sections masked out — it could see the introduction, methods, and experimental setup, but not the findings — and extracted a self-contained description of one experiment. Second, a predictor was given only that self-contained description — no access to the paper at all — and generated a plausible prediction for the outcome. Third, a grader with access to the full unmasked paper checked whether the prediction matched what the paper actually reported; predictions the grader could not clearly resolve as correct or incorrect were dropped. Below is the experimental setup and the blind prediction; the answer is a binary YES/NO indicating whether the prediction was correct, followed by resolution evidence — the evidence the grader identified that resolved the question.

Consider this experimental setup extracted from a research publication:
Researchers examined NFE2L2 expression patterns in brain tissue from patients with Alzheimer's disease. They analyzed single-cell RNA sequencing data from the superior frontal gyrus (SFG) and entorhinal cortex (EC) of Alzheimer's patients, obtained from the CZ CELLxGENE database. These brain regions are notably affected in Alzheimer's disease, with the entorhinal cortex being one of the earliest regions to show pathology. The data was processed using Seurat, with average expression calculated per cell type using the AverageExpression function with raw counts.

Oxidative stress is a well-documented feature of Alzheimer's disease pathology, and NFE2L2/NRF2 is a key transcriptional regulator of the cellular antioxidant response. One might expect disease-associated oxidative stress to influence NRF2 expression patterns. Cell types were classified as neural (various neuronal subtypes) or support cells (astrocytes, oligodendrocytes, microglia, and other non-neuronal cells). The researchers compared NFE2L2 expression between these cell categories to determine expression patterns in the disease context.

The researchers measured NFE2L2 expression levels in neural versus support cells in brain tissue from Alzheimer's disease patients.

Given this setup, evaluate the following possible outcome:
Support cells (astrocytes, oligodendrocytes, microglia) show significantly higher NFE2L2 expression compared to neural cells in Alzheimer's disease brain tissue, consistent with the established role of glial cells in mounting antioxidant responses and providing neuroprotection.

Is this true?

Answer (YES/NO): YES